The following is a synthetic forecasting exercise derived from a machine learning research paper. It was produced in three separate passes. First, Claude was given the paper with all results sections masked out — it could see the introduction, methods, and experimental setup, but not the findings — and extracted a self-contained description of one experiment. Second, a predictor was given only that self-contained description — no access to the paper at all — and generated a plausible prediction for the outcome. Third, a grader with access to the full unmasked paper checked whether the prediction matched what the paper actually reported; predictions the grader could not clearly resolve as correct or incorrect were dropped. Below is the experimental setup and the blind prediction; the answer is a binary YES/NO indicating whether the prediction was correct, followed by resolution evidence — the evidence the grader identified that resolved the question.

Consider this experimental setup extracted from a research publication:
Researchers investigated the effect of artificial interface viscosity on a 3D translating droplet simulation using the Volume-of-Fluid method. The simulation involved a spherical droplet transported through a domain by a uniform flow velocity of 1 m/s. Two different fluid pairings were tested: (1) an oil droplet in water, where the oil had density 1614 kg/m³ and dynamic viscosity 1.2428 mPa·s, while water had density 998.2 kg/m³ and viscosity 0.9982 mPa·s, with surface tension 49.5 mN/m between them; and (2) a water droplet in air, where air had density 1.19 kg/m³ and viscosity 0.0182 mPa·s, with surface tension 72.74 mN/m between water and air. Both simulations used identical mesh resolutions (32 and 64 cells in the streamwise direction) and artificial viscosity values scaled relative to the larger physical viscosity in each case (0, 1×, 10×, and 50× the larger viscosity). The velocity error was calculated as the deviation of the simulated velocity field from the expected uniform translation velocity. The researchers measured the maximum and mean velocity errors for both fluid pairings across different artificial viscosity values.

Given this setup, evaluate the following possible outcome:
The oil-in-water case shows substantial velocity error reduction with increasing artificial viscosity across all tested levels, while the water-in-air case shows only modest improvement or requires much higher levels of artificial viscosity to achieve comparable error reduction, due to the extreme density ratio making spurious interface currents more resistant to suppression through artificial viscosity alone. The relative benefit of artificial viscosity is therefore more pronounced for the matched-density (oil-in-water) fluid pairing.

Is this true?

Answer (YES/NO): NO